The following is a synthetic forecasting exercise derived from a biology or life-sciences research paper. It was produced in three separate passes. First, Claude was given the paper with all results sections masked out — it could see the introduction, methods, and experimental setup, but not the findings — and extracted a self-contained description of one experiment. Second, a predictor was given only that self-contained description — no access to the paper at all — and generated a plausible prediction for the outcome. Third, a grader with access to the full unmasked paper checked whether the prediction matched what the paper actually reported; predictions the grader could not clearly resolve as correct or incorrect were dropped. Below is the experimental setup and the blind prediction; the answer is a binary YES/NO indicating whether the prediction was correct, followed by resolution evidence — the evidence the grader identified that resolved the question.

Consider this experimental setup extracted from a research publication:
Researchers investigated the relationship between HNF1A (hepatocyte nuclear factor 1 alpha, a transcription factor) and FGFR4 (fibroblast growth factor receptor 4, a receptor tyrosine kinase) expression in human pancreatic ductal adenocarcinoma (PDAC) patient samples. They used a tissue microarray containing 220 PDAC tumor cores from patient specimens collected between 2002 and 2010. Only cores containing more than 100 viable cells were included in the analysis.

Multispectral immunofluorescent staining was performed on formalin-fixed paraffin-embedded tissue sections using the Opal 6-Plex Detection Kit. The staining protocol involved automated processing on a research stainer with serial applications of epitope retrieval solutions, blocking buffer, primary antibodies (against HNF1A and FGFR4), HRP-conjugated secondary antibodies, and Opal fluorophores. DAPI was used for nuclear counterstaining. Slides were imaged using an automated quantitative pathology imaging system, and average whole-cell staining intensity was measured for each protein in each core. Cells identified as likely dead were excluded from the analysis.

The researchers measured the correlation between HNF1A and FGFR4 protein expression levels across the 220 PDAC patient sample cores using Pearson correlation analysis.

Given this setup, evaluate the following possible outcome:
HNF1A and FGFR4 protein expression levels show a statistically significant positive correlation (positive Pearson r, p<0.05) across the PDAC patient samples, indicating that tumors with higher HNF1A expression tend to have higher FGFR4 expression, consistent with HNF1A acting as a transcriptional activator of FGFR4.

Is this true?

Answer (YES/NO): YES